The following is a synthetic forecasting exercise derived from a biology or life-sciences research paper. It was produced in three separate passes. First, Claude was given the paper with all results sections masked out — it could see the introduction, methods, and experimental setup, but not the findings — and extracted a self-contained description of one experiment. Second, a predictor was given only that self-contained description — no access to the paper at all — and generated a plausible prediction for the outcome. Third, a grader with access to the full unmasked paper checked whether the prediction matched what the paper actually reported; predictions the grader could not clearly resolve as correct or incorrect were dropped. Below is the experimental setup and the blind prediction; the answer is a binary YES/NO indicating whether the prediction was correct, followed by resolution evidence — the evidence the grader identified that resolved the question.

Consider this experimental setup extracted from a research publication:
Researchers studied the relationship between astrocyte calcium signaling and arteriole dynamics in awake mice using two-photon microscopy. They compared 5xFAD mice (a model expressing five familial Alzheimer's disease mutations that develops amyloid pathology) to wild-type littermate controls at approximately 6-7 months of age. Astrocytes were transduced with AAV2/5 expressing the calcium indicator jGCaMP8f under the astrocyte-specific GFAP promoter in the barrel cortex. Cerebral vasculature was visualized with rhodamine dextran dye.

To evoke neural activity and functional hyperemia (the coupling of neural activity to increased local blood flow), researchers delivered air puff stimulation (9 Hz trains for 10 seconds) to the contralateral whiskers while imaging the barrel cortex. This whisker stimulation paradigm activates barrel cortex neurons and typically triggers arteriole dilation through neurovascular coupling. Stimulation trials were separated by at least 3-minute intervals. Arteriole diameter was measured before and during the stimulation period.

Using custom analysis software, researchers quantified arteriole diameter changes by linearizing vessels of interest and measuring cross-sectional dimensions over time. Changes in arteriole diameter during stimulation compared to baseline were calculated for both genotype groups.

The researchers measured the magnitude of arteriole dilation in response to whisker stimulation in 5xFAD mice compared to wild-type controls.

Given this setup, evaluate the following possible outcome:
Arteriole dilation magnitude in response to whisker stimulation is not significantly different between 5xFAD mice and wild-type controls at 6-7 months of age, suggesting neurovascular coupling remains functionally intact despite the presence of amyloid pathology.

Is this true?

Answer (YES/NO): NO